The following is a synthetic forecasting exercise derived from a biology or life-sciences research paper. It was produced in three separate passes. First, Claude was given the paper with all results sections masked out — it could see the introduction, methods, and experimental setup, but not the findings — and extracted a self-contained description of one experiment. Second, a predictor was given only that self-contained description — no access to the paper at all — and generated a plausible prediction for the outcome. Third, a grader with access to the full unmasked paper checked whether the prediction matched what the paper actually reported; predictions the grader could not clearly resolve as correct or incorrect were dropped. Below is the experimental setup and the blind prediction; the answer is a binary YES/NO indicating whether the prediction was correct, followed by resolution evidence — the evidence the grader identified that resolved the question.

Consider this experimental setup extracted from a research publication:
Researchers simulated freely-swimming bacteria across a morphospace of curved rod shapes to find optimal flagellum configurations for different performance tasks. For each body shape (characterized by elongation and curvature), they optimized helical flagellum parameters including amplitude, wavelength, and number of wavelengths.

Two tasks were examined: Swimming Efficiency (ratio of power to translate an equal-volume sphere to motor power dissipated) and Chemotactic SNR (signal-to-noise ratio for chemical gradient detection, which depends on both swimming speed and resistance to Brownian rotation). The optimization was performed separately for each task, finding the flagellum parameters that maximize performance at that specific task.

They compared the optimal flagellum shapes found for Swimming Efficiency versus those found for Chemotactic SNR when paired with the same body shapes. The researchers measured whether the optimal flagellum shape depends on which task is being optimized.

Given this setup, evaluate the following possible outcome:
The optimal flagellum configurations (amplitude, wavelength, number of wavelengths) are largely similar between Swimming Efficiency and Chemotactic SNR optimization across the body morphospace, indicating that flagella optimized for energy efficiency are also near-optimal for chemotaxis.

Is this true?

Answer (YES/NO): NO